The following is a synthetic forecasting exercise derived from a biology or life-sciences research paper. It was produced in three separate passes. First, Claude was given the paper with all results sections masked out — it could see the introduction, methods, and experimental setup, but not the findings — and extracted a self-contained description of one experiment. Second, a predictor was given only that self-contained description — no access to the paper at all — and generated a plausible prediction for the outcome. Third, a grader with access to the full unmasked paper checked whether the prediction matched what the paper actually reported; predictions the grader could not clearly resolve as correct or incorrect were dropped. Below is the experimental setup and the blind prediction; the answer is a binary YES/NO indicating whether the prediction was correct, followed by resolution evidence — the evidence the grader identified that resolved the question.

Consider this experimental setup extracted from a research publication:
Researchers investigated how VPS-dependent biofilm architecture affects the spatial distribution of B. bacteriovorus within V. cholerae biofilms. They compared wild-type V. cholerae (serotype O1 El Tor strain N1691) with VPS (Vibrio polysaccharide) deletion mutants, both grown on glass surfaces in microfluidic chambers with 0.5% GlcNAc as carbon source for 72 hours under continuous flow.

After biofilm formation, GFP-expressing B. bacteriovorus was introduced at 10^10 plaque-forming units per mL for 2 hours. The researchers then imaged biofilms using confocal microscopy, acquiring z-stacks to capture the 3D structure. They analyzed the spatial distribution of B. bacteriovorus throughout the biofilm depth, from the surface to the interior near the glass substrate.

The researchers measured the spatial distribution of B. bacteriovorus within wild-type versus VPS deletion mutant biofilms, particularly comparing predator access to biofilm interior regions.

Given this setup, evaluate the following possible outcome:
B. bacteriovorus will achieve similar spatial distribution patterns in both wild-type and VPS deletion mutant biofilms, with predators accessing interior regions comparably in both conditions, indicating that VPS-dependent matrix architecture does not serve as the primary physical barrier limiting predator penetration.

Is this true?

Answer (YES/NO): NO